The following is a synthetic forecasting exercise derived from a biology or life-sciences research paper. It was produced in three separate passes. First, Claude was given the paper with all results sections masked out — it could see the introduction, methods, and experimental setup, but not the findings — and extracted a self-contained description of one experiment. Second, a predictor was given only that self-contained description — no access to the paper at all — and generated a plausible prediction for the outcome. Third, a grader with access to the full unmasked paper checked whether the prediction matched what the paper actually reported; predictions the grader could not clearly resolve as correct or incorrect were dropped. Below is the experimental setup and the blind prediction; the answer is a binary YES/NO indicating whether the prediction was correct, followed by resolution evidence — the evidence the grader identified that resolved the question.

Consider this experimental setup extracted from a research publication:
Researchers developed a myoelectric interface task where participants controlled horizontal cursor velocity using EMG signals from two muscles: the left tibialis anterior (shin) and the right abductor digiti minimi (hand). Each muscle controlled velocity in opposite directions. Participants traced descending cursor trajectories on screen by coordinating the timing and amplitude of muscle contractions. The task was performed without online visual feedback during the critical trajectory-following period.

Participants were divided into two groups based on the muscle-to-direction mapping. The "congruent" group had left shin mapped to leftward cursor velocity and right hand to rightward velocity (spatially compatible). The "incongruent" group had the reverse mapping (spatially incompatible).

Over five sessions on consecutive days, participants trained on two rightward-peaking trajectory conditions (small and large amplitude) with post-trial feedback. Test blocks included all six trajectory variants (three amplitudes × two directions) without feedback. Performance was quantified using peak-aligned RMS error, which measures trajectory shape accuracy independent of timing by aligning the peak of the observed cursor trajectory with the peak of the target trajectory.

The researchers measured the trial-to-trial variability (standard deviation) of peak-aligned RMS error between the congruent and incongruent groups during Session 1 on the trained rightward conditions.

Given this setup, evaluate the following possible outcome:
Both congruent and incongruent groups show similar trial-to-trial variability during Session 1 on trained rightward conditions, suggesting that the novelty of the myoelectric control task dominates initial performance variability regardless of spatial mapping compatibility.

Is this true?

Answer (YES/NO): NO